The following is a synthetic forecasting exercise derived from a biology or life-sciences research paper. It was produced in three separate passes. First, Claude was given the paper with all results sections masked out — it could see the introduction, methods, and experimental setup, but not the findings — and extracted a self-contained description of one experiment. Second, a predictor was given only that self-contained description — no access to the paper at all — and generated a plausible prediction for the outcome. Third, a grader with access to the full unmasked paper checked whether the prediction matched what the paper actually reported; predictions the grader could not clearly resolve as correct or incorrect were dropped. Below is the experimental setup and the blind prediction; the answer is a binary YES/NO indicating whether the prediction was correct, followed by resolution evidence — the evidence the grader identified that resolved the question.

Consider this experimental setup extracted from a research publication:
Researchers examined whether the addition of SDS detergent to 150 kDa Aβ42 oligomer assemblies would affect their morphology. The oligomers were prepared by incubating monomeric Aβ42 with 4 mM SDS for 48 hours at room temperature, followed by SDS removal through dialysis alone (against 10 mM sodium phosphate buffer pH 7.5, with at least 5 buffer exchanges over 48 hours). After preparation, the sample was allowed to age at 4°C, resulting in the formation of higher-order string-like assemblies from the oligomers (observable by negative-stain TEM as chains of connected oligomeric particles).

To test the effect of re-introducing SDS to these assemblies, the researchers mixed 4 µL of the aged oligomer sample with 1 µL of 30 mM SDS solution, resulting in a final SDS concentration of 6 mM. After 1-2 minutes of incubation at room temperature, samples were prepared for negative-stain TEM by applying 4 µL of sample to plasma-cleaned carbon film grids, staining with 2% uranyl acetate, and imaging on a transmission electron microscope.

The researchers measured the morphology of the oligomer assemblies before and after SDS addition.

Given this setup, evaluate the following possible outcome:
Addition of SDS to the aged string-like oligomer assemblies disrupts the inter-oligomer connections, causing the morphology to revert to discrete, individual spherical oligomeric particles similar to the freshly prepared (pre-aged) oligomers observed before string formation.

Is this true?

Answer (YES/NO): NO